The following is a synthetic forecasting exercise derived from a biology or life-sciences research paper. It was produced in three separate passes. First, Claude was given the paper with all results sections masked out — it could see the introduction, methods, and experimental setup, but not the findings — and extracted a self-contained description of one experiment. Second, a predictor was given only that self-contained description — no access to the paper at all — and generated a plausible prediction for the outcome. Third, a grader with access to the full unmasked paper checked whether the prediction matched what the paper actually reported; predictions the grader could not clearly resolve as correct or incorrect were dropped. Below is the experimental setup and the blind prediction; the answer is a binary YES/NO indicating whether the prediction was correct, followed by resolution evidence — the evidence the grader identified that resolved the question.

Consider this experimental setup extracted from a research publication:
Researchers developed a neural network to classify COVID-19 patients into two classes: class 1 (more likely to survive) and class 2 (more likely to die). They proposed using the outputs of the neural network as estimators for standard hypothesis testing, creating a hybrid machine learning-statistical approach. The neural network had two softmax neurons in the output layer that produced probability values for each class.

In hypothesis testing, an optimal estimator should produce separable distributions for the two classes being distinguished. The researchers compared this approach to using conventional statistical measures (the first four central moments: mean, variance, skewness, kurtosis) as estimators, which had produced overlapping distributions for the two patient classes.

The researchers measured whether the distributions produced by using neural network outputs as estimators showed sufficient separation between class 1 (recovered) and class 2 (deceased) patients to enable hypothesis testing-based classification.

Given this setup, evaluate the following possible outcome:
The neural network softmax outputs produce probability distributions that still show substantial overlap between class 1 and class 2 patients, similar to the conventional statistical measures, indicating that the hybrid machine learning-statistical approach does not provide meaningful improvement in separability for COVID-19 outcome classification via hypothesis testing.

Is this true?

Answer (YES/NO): NO